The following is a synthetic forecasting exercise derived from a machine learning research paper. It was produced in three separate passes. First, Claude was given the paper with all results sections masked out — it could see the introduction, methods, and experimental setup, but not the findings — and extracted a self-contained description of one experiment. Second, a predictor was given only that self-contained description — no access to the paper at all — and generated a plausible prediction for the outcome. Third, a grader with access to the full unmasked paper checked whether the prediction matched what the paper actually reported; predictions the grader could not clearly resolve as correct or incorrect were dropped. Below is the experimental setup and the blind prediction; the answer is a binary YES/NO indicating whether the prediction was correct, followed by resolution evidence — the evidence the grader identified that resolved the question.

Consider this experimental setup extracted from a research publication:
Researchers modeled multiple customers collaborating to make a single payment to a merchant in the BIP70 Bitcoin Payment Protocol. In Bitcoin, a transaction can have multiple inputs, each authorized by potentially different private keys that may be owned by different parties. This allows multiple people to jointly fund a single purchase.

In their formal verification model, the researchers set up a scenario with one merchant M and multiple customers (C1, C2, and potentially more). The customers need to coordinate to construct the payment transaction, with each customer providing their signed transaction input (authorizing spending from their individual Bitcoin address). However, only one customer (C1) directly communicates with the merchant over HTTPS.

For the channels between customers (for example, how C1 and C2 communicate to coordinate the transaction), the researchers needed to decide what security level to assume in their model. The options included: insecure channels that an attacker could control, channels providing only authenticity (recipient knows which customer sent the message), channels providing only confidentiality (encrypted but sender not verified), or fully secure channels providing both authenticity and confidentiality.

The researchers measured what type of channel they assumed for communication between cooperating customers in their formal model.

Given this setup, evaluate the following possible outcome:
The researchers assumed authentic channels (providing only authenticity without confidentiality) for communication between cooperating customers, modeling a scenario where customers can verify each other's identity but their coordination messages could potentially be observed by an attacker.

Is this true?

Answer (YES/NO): NO